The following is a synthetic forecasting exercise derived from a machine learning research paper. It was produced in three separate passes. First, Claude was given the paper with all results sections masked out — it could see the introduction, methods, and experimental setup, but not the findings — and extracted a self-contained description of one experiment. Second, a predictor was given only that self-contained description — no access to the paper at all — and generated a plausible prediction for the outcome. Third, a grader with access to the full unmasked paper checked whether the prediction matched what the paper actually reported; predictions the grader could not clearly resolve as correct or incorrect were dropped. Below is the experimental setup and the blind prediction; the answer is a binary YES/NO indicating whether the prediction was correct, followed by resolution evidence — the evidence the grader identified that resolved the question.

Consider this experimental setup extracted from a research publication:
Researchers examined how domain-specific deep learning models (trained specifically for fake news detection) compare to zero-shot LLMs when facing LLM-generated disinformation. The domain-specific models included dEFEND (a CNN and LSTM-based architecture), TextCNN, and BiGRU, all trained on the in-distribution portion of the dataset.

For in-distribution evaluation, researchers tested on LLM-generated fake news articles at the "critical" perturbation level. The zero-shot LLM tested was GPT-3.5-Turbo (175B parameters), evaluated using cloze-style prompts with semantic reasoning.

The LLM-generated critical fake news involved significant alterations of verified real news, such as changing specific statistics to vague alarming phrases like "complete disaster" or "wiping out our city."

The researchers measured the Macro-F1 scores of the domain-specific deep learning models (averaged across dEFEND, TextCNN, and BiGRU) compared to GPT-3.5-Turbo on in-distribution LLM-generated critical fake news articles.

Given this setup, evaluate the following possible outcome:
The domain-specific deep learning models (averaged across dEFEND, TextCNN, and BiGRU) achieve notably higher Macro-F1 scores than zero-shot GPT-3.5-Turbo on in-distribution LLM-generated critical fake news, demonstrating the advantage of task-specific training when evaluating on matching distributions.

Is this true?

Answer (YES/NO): NO